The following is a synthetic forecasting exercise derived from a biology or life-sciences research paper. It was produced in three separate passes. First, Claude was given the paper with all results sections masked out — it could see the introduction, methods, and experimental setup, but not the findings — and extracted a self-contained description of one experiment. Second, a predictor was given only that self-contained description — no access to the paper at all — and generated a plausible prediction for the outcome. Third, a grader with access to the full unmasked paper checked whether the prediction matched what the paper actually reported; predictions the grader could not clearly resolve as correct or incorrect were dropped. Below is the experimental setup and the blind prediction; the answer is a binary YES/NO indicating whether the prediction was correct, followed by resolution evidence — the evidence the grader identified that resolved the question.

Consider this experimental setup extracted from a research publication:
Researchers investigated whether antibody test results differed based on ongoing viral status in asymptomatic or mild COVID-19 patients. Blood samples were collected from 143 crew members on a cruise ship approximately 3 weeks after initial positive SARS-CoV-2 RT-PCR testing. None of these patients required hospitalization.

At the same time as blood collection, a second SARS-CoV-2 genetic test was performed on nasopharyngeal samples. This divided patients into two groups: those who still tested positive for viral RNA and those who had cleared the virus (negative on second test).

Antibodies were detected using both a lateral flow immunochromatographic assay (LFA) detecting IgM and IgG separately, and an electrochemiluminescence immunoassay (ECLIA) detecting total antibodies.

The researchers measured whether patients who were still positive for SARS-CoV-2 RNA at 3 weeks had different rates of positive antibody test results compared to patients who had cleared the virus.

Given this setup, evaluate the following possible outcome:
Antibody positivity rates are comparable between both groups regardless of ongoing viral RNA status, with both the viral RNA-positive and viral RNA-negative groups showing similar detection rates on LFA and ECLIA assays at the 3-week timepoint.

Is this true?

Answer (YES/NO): NO